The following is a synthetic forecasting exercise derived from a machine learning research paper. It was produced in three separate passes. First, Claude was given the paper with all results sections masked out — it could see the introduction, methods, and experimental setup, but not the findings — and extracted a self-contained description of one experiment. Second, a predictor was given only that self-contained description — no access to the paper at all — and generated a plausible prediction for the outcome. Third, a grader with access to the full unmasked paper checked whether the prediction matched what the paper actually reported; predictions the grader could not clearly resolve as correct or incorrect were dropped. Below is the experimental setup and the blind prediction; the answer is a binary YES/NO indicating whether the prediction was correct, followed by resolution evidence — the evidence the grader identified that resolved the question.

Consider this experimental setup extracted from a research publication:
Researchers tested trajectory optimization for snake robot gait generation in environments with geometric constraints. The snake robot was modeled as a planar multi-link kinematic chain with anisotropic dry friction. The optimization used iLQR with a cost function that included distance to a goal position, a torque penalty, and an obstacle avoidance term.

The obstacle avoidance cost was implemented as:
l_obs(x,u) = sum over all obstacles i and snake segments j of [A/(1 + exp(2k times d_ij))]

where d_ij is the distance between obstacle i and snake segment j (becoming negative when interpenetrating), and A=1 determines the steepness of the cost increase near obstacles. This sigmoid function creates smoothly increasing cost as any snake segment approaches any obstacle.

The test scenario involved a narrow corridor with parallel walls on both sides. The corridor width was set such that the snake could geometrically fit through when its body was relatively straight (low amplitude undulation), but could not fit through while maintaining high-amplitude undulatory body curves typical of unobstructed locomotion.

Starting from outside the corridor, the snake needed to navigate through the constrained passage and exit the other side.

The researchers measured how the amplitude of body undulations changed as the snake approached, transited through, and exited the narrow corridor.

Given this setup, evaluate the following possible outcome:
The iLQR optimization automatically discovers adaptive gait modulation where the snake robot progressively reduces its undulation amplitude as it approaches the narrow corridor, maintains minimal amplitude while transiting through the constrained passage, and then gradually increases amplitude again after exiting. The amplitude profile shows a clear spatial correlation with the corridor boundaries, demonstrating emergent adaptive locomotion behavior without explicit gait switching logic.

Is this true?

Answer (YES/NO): NO